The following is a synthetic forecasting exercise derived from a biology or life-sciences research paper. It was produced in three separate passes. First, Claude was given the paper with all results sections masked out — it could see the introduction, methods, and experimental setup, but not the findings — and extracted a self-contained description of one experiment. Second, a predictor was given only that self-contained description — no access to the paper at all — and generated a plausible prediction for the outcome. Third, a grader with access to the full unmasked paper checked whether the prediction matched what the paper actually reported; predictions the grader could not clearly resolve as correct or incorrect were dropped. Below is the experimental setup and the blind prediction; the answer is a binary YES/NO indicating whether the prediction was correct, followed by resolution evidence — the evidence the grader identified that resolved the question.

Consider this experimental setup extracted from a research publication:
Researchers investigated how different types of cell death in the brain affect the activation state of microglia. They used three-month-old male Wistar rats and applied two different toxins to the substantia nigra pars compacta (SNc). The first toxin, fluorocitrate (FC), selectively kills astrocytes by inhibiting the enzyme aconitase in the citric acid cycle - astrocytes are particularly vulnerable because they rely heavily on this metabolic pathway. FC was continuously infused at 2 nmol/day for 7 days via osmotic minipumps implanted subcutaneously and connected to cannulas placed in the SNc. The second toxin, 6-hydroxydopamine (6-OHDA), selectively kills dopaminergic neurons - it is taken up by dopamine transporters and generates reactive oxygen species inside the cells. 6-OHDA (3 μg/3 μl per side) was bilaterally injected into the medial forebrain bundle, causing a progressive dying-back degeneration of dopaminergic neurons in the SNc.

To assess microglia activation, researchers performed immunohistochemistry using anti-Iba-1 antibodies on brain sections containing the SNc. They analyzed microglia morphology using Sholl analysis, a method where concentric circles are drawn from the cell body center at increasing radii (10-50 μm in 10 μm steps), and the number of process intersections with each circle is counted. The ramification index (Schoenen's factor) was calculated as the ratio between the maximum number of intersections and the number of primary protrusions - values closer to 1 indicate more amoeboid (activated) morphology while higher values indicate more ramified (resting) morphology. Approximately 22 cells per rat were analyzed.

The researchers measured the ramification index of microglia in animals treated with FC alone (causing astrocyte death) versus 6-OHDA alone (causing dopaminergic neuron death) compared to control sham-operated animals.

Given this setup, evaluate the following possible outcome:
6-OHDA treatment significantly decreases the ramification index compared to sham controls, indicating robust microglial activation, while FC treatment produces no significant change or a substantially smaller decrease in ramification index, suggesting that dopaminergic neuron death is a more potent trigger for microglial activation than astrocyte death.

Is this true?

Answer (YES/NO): NO